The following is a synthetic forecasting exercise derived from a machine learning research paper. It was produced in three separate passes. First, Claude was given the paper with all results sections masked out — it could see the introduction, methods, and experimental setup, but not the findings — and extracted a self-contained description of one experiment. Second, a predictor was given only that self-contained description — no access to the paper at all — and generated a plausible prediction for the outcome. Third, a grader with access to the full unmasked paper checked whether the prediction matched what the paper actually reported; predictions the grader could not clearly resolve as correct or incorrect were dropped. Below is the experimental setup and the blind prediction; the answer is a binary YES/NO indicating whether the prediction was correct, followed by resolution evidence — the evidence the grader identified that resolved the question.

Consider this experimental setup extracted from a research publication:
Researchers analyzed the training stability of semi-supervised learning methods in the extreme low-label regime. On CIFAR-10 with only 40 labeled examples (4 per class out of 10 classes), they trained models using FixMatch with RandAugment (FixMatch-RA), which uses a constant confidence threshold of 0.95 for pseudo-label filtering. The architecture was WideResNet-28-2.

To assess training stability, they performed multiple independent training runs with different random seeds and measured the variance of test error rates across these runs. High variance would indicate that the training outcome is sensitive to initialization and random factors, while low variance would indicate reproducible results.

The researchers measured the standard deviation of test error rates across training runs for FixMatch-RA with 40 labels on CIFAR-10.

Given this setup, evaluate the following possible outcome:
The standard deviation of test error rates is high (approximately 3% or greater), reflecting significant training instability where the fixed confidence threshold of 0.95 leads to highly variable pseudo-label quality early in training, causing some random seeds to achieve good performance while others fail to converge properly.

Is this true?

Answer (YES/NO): YES